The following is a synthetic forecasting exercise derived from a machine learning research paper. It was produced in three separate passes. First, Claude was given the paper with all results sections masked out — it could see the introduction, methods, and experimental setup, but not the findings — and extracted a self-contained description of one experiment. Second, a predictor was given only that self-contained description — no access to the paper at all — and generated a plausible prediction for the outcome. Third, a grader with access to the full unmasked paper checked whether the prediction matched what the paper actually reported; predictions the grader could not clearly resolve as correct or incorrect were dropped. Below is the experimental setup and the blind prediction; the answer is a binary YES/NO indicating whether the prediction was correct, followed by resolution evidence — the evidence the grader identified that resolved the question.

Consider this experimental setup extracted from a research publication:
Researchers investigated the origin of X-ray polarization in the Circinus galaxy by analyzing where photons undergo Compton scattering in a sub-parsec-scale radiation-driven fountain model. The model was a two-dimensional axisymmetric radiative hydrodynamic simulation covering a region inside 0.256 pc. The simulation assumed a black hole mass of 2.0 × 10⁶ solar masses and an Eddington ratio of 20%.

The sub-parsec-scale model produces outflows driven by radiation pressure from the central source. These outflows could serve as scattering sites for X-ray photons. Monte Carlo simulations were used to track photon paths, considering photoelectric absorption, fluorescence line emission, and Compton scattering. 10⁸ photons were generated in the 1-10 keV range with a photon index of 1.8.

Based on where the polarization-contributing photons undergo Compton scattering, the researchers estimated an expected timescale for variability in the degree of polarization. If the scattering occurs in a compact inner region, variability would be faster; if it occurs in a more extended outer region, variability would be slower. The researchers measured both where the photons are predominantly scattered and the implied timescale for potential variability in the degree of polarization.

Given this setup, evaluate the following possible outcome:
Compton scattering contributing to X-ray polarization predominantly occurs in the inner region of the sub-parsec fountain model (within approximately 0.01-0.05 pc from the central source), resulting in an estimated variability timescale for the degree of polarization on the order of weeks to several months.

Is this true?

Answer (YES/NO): NO